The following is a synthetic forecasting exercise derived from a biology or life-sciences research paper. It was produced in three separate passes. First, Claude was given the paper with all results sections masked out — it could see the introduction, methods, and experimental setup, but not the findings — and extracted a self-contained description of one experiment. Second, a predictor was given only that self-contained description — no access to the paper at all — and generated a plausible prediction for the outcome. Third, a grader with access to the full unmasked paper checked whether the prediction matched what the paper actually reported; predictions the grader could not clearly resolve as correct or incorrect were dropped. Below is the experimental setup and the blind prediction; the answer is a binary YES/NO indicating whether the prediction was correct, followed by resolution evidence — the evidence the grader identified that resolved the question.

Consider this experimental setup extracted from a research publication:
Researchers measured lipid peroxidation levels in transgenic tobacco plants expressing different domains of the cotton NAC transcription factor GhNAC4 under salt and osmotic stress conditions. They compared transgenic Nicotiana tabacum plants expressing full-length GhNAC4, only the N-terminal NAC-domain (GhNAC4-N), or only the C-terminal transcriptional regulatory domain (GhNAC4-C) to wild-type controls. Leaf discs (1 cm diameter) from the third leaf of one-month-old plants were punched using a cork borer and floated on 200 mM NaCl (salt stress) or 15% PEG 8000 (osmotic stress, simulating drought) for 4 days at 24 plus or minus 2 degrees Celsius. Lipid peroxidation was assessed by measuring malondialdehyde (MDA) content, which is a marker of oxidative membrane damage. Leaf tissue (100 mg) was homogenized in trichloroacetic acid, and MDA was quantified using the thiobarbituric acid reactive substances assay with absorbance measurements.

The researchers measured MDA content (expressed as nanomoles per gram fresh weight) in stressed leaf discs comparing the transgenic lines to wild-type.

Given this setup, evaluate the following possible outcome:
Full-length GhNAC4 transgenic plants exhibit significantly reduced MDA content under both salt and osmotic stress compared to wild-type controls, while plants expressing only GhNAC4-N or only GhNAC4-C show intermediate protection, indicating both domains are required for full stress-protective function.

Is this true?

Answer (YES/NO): NO